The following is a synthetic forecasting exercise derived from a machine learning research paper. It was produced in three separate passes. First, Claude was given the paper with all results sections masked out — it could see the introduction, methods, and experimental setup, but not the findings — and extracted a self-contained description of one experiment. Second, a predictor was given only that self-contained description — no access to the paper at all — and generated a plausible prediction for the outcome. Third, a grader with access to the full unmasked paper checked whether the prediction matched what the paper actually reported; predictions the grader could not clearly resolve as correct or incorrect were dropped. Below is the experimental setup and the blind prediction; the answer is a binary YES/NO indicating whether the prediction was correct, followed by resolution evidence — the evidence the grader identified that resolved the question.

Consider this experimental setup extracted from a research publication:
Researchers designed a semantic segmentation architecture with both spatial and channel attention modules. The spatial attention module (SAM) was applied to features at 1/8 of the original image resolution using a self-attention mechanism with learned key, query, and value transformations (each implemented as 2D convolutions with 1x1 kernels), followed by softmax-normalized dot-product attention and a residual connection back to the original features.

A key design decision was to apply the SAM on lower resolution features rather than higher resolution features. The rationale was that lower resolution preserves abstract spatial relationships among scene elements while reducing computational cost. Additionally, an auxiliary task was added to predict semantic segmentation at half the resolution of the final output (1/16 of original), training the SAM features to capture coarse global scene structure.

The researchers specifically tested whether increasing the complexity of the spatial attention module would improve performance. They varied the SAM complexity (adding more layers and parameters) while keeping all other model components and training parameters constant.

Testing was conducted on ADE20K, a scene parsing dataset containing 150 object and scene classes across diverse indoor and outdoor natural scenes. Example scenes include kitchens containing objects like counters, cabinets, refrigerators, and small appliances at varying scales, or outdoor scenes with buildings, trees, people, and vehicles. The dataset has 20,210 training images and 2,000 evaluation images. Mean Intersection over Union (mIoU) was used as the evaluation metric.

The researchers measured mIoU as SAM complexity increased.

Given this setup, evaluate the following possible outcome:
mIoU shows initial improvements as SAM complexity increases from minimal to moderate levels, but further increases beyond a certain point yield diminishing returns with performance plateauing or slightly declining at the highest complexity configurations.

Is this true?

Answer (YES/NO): NO